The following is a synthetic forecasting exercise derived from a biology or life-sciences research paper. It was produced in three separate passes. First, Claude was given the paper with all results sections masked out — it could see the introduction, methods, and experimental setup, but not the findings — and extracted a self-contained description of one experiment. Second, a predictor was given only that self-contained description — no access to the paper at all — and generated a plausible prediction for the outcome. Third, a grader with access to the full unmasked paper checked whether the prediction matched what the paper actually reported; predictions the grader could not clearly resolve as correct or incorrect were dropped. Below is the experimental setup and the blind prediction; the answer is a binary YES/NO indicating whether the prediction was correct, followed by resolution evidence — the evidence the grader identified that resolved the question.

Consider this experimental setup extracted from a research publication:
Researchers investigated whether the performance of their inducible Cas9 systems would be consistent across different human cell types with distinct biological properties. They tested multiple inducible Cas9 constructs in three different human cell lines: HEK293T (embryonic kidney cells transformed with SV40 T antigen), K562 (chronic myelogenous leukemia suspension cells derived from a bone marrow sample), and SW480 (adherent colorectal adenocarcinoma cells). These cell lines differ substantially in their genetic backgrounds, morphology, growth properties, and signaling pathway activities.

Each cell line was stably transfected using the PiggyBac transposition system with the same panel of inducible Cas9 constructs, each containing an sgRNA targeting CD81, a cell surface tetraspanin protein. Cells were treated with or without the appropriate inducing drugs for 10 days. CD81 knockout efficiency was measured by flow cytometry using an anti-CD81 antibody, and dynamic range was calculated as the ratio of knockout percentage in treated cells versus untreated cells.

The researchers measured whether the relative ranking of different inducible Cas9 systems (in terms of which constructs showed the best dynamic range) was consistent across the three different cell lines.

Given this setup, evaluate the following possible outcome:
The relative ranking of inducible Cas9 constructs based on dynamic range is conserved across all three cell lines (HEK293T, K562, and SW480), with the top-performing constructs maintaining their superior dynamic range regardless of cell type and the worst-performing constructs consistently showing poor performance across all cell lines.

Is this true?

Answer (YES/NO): NO